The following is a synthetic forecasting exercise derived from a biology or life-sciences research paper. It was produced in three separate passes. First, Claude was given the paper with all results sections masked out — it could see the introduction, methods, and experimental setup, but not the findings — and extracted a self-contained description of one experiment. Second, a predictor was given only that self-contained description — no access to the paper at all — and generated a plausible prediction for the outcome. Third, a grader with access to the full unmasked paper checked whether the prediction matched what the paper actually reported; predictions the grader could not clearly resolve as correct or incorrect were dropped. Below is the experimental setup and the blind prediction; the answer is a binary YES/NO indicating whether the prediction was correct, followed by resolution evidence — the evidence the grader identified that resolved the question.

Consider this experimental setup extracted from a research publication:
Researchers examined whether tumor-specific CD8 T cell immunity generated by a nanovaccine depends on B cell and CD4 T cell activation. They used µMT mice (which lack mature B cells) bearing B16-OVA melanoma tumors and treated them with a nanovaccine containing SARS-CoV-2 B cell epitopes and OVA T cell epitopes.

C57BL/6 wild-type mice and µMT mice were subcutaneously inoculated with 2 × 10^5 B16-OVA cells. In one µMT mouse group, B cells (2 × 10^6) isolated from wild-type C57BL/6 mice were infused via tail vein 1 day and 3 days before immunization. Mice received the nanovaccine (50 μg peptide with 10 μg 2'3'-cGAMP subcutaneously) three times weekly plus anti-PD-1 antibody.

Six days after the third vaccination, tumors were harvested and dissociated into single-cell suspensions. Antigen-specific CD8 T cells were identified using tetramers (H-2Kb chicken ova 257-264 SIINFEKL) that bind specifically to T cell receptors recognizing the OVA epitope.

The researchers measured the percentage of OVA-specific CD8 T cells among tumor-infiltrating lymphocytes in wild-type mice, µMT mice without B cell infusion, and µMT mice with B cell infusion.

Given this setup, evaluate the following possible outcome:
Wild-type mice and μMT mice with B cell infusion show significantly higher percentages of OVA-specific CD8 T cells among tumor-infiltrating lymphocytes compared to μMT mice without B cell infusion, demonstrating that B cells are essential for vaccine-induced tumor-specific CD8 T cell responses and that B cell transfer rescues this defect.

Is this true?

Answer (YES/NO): YES